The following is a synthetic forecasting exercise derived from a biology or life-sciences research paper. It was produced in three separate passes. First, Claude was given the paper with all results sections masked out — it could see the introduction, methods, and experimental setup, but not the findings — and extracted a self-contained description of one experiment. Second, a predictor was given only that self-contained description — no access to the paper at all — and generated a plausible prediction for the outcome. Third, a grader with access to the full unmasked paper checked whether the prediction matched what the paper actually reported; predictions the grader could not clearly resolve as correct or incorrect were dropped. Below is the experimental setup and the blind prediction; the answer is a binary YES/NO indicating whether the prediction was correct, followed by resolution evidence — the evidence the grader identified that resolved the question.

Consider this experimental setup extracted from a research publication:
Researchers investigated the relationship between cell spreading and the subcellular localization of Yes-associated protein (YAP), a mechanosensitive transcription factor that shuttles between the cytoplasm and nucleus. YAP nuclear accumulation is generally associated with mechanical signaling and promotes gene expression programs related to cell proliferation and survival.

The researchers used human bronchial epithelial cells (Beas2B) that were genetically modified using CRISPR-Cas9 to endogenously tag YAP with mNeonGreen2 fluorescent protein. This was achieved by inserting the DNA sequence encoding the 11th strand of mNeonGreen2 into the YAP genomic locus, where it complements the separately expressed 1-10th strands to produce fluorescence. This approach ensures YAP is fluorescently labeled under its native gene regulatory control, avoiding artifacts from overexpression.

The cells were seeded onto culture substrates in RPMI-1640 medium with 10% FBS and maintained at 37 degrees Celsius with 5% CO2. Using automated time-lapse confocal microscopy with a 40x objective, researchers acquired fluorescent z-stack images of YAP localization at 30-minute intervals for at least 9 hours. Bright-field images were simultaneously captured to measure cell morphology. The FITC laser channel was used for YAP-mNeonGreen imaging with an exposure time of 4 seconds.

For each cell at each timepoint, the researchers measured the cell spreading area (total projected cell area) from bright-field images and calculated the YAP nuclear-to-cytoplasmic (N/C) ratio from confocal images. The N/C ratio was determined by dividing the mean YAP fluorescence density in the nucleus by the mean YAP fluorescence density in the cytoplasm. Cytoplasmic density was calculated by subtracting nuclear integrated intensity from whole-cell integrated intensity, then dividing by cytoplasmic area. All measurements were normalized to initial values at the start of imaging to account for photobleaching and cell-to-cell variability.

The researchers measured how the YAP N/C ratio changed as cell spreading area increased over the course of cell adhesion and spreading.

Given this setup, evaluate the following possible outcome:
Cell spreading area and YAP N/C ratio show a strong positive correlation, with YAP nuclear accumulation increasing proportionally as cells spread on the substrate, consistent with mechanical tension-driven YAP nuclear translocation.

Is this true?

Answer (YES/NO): NO